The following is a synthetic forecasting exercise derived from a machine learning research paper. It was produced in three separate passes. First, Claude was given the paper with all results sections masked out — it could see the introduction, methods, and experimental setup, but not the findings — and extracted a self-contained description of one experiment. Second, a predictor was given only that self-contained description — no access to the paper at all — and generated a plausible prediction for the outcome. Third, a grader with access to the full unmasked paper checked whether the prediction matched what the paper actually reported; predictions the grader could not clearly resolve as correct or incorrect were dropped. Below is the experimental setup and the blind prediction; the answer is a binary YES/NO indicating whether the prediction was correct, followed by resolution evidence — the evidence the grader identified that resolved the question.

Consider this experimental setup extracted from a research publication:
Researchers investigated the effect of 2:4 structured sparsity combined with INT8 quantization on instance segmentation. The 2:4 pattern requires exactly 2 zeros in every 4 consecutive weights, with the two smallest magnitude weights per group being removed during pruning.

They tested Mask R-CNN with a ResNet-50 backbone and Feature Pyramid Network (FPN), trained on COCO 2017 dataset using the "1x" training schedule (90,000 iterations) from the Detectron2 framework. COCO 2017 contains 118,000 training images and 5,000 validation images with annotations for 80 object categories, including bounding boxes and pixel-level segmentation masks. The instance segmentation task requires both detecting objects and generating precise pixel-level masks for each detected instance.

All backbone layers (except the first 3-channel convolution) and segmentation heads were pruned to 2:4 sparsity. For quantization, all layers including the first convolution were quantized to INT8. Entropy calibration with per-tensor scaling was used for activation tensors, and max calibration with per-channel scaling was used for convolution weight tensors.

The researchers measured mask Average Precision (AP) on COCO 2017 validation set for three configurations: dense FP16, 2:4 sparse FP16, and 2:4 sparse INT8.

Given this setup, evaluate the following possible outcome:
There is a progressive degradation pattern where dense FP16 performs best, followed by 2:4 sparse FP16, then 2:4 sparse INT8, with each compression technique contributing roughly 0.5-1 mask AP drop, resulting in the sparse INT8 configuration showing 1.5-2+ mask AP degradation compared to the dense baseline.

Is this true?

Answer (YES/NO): NO